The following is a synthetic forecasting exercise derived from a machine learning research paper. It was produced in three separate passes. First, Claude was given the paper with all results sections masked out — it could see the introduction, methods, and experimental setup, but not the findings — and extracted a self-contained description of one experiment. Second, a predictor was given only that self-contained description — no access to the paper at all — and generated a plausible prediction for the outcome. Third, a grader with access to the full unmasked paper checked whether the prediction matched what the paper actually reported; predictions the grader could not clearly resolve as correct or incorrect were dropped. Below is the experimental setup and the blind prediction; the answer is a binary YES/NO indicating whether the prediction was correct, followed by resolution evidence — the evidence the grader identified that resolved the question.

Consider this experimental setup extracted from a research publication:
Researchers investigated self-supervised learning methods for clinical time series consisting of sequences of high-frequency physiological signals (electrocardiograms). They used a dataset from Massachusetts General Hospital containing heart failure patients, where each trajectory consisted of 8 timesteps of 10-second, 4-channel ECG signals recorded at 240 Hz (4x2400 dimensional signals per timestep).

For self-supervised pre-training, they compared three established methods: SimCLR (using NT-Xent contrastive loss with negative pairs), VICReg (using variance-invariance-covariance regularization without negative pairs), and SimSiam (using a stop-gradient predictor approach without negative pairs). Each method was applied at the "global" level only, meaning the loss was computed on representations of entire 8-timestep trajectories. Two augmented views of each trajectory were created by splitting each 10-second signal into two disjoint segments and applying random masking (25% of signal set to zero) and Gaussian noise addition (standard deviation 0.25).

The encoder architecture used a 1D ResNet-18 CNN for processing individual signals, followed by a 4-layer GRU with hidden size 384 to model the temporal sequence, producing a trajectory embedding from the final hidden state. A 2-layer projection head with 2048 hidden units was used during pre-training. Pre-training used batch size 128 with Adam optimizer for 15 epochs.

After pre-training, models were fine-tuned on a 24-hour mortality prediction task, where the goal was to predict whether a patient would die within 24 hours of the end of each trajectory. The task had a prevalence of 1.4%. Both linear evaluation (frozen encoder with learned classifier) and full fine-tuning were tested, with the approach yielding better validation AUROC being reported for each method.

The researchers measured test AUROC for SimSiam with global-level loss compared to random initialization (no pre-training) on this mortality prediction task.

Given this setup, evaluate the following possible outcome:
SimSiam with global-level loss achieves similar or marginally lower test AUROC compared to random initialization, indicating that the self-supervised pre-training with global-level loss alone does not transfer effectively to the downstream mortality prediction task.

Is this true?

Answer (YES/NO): NO